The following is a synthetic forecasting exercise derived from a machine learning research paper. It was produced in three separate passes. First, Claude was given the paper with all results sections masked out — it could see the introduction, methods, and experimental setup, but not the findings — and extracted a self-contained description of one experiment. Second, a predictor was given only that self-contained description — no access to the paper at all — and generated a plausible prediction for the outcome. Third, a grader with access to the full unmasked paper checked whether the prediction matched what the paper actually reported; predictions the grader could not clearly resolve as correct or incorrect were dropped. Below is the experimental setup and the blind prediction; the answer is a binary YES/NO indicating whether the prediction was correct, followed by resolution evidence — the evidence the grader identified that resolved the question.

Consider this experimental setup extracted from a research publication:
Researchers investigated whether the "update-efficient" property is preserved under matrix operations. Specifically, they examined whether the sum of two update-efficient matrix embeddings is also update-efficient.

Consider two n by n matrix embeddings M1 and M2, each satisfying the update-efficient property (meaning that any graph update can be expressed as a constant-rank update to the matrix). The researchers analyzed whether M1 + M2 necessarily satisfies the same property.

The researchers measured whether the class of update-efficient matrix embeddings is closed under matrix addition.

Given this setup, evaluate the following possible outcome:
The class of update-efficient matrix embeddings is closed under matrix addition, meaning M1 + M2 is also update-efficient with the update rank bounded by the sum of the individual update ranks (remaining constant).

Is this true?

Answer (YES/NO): NO